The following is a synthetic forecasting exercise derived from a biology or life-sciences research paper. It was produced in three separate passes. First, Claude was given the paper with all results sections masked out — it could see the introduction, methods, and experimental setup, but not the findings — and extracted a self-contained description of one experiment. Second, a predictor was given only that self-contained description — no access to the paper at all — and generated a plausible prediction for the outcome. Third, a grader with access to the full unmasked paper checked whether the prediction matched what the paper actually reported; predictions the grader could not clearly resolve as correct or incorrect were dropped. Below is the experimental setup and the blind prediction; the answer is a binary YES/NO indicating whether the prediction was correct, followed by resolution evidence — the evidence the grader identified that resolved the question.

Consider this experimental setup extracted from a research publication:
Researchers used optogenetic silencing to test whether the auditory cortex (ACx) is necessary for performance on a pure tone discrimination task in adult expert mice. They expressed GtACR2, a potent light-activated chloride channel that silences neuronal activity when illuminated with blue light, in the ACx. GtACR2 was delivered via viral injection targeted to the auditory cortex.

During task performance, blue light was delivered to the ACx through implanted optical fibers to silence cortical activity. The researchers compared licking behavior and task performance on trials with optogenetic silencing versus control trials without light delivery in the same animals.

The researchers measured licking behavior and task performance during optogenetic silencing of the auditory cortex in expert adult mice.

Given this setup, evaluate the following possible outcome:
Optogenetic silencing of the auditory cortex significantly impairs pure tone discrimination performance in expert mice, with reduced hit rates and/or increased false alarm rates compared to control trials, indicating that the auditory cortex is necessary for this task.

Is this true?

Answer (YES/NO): YES